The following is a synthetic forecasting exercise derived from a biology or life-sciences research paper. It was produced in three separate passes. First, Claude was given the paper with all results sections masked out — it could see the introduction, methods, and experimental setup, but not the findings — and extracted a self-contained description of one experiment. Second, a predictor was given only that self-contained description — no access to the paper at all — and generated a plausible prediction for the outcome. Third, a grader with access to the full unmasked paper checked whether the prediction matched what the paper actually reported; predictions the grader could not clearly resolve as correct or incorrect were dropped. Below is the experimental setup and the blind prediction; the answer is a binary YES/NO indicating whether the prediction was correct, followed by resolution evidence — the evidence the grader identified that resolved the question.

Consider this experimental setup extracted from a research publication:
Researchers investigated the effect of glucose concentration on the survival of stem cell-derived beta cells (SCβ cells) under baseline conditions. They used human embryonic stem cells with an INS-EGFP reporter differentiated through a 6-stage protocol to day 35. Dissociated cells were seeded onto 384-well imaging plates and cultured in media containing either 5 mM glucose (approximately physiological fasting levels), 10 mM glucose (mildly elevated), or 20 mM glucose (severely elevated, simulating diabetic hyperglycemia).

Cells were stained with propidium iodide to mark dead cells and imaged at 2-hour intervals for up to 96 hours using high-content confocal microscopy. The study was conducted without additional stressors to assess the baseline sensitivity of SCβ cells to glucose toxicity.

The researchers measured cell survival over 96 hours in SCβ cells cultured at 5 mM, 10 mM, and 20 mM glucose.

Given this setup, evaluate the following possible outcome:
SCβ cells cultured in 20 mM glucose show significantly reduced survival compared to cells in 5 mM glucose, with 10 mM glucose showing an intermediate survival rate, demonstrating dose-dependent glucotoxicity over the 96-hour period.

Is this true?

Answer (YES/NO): NO